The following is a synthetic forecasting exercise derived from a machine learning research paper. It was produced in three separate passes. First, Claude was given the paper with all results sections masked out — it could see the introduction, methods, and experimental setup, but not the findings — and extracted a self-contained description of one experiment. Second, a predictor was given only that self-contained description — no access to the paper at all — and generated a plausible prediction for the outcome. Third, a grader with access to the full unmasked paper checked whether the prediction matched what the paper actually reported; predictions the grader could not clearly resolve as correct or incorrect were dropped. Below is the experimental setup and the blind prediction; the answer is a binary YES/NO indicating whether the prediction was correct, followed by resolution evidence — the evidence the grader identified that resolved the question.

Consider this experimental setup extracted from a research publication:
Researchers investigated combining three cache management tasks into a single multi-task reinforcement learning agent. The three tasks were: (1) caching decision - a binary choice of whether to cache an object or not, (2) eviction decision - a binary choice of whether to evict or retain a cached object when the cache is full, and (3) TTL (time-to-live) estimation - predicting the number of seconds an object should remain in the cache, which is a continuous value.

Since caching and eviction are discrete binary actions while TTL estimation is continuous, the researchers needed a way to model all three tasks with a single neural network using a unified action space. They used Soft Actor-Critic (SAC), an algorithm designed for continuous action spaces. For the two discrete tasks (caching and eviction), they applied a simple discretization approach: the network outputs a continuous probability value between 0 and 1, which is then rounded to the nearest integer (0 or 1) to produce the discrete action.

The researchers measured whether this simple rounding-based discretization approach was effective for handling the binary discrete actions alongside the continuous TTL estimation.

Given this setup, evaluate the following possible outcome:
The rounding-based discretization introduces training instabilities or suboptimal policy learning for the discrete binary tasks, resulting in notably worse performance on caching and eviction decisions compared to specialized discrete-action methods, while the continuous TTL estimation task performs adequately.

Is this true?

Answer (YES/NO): NO